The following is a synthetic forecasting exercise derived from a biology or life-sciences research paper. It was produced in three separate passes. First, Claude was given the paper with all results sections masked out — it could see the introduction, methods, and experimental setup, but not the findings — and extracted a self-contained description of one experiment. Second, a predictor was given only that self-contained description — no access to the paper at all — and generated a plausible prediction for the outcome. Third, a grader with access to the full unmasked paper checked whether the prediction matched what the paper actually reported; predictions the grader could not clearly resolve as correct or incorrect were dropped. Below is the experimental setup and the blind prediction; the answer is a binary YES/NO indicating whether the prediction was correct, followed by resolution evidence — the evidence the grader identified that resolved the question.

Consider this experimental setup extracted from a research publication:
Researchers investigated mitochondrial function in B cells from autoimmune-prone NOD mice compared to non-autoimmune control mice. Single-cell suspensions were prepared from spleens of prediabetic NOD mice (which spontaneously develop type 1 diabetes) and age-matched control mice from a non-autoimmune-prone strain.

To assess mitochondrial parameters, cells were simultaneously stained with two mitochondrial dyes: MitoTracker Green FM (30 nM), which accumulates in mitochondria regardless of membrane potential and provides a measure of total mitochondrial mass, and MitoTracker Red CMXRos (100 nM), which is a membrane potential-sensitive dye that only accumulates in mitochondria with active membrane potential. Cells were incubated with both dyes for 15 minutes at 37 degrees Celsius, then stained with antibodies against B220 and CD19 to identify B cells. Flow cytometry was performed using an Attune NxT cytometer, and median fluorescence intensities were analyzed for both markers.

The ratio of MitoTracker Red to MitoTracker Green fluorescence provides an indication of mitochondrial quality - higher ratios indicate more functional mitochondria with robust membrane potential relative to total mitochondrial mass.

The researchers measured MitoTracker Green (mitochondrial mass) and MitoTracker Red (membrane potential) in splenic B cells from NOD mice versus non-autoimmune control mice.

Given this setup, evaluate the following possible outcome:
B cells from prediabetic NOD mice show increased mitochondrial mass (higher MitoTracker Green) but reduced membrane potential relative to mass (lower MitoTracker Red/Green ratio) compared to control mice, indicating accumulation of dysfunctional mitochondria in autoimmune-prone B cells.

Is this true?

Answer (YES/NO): NO